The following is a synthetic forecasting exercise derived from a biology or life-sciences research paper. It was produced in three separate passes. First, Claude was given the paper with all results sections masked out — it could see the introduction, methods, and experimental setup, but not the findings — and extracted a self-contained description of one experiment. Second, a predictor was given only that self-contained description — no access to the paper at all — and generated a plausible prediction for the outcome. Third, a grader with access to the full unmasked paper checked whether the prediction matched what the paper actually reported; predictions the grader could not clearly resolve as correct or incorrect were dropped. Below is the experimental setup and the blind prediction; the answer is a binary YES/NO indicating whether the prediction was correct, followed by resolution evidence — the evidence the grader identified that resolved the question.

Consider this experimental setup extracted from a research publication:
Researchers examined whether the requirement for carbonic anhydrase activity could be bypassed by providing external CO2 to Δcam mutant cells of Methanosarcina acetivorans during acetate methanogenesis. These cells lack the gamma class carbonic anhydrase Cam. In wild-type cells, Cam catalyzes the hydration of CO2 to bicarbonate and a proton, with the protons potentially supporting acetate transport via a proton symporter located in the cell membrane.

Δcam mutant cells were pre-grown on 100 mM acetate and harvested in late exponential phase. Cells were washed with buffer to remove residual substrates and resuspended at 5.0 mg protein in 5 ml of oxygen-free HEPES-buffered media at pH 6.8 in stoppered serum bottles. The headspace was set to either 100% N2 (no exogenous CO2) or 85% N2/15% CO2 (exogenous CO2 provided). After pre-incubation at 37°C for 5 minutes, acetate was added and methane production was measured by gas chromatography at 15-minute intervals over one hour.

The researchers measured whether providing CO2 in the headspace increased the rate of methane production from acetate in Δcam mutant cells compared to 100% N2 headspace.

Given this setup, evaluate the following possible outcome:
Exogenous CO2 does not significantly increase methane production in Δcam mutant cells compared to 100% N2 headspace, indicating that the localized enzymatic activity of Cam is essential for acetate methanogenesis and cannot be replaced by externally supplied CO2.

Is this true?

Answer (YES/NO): NO